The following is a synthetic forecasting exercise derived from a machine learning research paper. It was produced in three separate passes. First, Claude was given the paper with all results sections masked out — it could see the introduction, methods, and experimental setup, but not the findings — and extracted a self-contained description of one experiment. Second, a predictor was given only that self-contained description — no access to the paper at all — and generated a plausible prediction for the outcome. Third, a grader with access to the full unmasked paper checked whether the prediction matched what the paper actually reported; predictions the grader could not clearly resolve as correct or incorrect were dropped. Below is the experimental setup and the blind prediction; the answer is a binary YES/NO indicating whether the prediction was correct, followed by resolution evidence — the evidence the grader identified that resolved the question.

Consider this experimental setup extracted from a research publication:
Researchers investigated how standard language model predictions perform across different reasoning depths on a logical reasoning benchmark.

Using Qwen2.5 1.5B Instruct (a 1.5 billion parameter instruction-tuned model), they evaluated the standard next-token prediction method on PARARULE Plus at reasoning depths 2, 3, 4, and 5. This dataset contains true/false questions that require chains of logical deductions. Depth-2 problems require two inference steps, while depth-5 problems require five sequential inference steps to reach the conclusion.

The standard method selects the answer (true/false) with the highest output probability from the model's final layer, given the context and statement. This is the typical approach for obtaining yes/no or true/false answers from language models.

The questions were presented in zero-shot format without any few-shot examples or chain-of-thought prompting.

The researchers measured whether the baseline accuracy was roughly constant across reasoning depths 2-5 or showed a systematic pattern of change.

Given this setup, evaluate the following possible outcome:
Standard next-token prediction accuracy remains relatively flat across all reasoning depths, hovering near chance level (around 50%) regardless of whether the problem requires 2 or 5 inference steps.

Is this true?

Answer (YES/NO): NO